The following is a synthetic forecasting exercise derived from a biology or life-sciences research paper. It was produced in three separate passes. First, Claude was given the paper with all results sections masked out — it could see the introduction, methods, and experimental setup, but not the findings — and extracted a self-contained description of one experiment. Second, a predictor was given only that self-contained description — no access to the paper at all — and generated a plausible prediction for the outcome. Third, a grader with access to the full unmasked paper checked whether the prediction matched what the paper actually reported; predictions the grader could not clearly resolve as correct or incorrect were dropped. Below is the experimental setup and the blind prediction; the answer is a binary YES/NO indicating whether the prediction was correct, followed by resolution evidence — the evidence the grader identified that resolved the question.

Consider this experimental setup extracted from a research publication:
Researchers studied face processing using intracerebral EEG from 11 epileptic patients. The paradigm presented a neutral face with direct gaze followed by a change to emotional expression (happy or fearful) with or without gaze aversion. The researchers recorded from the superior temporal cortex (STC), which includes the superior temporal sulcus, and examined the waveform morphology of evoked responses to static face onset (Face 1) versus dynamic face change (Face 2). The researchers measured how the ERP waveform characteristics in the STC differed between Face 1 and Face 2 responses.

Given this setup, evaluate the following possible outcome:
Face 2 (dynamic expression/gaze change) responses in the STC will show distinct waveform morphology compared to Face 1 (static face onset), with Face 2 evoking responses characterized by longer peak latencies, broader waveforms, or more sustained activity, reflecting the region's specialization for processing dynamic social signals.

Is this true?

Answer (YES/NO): NO